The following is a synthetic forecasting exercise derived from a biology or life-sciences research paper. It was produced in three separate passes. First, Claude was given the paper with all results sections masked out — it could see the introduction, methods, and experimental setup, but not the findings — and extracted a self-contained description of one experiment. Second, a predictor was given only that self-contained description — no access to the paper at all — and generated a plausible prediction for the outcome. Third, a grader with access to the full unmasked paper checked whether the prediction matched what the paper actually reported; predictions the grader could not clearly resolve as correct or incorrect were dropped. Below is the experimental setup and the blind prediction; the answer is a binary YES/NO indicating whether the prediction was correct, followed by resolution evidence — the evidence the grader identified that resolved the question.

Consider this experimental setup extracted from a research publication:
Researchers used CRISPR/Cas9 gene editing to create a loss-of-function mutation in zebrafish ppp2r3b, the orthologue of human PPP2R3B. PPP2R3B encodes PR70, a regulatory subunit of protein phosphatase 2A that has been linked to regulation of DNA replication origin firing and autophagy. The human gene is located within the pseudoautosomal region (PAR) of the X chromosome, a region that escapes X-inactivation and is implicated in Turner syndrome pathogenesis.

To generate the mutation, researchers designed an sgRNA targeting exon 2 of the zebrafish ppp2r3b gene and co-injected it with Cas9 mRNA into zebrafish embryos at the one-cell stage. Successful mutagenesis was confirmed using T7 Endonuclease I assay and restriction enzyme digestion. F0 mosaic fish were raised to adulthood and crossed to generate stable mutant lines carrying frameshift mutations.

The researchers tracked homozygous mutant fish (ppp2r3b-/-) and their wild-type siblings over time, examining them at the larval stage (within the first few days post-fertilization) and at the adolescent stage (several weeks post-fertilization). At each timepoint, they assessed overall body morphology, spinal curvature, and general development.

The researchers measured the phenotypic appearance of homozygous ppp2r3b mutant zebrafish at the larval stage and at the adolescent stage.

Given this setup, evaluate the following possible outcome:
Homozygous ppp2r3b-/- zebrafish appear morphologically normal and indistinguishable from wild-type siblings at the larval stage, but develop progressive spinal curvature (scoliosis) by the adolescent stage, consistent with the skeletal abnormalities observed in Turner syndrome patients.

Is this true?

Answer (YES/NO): YES